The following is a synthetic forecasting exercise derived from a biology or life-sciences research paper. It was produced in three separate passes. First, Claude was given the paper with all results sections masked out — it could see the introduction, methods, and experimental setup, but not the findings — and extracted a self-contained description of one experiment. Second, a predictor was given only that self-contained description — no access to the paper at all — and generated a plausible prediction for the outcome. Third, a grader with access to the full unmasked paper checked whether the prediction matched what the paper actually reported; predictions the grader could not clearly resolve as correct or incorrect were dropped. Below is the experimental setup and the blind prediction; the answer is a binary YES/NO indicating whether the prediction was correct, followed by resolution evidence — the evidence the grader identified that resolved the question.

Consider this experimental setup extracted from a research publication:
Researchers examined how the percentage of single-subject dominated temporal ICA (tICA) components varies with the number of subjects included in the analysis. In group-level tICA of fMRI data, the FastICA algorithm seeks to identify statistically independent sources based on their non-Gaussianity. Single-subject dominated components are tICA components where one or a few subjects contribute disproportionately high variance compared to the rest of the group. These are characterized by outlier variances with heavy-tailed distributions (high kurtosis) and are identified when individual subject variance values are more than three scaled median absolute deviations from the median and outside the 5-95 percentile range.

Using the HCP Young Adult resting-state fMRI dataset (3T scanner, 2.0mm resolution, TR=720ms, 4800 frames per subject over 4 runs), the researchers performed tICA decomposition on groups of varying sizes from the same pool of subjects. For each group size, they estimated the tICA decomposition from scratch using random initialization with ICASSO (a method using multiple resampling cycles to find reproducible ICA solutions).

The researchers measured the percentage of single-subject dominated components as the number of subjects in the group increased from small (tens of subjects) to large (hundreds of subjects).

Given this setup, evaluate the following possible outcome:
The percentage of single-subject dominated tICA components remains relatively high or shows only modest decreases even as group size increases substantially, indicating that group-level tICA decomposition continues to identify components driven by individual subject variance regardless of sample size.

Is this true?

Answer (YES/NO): NO